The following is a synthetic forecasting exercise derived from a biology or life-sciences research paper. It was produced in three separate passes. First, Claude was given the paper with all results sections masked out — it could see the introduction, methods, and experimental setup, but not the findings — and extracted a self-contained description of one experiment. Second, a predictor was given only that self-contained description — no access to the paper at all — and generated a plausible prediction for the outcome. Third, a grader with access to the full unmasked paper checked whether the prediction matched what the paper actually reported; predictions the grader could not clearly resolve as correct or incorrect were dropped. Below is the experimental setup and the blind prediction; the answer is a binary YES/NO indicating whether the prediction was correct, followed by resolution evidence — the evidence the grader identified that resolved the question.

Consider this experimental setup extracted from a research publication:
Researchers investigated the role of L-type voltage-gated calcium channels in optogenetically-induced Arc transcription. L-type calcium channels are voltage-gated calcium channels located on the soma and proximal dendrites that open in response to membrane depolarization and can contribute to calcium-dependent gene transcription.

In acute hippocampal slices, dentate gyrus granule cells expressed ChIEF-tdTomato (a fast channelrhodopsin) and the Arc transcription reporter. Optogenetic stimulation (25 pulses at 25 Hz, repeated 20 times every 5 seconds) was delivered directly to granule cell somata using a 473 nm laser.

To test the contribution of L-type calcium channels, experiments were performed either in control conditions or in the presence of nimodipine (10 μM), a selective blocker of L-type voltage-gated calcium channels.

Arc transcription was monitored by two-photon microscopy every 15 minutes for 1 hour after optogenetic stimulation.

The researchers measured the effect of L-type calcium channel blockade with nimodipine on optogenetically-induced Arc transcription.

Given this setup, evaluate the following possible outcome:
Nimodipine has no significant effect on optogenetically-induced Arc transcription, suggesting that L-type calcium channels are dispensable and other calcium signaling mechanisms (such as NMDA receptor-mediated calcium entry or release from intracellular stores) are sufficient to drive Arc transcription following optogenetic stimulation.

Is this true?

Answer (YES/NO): NO